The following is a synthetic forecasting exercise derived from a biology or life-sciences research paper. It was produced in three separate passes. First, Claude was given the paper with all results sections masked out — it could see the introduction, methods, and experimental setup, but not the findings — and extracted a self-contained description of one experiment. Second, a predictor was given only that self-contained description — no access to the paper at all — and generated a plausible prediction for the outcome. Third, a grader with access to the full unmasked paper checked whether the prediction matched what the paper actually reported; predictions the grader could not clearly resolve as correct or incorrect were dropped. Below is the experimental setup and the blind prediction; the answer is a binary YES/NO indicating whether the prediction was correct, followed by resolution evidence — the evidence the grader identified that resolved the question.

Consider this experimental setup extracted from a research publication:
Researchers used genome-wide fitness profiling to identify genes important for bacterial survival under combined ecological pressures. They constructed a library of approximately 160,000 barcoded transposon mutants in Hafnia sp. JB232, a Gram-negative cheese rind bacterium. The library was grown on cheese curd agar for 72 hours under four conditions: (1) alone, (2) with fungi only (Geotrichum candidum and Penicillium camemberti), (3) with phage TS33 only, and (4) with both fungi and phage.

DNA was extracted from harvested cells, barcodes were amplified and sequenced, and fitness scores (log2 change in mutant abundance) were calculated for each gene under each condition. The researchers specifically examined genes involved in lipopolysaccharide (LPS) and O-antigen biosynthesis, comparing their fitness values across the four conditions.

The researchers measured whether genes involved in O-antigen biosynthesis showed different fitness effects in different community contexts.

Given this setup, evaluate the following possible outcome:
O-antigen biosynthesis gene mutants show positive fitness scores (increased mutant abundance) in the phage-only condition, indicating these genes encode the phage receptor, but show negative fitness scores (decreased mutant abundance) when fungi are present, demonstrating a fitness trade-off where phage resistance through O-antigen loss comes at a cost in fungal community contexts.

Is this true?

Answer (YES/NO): YES